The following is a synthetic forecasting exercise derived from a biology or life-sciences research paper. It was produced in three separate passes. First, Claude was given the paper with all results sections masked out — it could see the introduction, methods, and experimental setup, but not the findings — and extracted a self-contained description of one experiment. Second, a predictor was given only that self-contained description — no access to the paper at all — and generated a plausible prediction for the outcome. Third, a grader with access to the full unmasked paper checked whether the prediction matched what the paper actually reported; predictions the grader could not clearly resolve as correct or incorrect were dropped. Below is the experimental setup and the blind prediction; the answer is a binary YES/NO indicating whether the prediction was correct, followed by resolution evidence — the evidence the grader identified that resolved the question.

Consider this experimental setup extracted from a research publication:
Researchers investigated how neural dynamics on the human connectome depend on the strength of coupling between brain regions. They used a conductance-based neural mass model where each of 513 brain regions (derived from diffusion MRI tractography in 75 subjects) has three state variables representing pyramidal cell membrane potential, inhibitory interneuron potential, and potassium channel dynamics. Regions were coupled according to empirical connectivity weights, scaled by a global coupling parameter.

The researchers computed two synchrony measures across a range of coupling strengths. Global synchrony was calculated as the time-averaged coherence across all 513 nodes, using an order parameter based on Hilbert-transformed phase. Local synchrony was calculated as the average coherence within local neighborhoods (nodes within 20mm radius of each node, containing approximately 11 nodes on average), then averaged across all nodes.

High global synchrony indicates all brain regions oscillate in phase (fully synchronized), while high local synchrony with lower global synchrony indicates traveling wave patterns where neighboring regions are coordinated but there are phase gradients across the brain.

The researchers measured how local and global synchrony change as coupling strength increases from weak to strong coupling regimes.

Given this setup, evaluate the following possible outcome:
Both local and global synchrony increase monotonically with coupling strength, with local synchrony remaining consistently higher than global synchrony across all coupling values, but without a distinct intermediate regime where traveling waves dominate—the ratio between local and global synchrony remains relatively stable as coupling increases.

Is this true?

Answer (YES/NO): NO